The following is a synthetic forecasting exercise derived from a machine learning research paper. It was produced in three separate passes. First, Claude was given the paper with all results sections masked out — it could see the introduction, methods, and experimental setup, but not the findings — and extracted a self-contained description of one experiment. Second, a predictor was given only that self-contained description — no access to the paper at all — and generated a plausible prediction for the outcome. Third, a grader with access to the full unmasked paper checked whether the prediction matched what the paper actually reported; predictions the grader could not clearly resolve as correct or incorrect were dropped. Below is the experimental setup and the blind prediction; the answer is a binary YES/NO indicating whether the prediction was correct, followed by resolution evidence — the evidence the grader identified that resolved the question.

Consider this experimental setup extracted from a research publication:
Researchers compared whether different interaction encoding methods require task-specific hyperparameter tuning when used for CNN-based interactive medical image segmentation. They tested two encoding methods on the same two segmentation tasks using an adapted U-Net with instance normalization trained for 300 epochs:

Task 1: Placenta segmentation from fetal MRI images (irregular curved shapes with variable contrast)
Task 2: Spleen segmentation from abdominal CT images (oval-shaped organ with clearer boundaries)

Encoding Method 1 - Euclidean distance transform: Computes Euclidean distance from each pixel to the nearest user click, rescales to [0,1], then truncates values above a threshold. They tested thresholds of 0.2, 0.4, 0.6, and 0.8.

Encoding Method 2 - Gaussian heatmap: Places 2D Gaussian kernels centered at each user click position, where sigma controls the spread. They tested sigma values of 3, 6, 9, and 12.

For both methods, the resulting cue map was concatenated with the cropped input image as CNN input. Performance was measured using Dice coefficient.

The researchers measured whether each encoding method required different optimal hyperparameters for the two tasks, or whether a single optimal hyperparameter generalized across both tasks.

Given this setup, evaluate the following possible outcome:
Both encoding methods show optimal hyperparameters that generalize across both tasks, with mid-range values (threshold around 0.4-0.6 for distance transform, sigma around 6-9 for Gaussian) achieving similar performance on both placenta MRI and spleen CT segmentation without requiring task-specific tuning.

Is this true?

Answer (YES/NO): NO